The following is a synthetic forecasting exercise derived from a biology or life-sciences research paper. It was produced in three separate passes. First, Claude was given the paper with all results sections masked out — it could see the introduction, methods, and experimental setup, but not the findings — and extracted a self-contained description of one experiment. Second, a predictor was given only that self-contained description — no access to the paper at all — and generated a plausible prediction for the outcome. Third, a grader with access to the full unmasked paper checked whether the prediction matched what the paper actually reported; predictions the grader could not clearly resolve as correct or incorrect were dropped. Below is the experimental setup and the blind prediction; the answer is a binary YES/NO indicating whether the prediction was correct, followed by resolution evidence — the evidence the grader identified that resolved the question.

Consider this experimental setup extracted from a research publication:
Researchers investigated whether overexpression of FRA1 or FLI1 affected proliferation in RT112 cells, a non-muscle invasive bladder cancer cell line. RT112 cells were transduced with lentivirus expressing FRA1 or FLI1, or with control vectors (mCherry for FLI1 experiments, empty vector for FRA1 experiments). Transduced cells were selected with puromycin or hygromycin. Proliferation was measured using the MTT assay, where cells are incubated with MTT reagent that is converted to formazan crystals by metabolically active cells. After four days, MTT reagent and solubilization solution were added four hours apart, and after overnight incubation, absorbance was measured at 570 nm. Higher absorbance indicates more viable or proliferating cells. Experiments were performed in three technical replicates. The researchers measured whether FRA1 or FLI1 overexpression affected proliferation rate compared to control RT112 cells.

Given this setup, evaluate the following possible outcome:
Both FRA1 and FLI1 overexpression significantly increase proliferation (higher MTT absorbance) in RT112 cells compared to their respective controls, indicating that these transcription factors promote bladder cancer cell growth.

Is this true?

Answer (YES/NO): NO